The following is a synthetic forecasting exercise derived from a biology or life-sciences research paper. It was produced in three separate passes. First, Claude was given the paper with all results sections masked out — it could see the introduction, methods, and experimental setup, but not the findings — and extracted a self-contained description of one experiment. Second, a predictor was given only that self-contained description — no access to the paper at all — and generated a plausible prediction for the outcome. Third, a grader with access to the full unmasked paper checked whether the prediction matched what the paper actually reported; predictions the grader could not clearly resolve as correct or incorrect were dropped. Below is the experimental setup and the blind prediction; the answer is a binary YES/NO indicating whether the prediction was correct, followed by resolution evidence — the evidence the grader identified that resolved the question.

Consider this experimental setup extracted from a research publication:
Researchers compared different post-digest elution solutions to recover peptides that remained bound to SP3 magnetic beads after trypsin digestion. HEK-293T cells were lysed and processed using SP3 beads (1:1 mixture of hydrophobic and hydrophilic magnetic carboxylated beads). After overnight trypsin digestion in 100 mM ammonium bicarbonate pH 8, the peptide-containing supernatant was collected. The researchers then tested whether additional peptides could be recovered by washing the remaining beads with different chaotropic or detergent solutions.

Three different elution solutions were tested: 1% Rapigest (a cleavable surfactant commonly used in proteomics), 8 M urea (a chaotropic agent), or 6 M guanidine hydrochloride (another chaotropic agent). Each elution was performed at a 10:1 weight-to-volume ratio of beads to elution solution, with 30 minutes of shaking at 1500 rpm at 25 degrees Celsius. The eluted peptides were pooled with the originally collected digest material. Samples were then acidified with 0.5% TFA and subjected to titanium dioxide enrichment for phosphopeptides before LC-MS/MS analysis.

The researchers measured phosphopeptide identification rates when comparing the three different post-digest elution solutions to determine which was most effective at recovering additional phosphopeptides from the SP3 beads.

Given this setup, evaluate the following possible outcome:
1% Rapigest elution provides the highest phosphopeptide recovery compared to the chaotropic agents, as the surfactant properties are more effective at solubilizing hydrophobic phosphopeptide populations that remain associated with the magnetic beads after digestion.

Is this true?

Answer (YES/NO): NO